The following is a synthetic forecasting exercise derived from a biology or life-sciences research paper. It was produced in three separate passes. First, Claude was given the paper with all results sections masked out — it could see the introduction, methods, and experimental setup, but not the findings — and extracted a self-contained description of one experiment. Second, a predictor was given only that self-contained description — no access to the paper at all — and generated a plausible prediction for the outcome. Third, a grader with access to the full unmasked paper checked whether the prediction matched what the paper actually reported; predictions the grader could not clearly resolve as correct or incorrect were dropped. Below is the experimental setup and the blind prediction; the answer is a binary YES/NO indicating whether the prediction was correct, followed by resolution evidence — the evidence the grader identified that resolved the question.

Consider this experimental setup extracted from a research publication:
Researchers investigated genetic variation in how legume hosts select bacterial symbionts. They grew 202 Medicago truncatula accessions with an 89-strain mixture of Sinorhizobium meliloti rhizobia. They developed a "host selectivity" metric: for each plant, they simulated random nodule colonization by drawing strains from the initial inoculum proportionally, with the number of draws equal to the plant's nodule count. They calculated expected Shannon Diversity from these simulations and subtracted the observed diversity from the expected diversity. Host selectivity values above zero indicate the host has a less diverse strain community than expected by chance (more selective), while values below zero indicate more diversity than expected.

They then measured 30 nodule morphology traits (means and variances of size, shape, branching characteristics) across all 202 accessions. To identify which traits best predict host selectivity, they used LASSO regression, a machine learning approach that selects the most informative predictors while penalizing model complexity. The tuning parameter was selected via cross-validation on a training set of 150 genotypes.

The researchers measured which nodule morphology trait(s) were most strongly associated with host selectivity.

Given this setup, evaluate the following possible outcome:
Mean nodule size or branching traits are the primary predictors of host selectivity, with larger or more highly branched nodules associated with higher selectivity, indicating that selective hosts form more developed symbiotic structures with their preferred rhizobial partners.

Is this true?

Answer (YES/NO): NO